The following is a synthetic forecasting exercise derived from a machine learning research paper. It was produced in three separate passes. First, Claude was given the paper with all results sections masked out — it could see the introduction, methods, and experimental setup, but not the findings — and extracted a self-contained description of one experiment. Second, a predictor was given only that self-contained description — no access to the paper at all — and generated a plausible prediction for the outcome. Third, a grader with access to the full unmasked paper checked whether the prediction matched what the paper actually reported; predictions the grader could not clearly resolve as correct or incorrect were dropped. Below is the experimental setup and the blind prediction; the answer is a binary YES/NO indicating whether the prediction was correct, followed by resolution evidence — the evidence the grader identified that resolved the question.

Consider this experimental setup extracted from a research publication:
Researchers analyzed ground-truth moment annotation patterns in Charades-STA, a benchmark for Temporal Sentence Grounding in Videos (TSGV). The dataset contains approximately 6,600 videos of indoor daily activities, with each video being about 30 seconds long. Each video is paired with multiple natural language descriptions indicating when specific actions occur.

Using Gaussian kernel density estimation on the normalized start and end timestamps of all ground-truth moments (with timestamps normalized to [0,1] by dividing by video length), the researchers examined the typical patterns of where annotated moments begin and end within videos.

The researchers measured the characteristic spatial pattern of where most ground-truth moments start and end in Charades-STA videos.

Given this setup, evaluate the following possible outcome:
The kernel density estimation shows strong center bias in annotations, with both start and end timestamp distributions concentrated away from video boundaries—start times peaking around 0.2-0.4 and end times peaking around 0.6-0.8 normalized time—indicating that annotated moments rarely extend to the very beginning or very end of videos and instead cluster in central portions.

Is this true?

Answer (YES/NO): NO